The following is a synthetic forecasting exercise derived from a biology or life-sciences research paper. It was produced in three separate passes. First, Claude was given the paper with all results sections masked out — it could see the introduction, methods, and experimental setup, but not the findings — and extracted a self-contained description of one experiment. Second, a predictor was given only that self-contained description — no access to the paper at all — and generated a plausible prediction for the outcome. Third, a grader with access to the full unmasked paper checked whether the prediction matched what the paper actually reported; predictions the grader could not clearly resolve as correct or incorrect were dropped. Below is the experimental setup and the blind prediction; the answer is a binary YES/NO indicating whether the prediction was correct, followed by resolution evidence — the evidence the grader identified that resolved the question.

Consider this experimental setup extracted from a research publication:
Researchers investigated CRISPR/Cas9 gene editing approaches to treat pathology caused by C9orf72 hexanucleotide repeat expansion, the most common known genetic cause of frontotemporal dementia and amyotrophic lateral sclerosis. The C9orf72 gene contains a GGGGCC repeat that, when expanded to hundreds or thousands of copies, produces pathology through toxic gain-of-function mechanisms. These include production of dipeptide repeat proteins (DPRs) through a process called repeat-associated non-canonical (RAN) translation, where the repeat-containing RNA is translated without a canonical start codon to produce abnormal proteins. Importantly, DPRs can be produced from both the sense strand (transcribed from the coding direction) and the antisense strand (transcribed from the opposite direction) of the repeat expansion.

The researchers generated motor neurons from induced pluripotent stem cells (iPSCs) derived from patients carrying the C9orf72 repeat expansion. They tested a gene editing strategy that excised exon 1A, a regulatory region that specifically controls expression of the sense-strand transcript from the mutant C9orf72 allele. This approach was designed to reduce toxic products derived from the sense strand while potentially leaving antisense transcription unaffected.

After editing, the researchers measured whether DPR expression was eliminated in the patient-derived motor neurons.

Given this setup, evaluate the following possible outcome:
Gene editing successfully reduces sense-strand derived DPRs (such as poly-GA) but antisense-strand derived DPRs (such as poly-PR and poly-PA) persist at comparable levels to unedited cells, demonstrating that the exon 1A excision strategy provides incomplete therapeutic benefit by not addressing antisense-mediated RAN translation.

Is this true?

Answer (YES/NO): YES